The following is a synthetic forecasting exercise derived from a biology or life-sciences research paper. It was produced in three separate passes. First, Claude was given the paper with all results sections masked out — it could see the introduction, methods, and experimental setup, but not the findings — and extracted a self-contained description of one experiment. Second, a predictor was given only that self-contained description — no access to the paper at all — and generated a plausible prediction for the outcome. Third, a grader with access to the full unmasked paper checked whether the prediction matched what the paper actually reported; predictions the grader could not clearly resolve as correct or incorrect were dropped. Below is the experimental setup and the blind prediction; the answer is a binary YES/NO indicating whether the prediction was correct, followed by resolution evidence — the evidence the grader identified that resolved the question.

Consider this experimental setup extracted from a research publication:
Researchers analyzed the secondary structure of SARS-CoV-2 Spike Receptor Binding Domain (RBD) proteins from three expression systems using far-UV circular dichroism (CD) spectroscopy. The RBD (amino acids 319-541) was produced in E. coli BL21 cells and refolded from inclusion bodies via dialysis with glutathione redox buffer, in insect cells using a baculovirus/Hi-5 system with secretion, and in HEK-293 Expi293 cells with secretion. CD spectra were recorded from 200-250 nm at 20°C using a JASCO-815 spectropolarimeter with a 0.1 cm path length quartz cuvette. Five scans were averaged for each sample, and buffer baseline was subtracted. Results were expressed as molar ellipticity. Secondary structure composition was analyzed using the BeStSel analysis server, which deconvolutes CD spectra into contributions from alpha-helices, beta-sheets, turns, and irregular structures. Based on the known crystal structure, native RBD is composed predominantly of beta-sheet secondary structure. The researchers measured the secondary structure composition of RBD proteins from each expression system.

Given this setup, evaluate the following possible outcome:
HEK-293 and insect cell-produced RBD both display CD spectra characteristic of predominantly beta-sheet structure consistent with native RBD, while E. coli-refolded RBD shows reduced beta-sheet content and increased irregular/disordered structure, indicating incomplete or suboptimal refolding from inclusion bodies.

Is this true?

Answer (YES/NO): NO